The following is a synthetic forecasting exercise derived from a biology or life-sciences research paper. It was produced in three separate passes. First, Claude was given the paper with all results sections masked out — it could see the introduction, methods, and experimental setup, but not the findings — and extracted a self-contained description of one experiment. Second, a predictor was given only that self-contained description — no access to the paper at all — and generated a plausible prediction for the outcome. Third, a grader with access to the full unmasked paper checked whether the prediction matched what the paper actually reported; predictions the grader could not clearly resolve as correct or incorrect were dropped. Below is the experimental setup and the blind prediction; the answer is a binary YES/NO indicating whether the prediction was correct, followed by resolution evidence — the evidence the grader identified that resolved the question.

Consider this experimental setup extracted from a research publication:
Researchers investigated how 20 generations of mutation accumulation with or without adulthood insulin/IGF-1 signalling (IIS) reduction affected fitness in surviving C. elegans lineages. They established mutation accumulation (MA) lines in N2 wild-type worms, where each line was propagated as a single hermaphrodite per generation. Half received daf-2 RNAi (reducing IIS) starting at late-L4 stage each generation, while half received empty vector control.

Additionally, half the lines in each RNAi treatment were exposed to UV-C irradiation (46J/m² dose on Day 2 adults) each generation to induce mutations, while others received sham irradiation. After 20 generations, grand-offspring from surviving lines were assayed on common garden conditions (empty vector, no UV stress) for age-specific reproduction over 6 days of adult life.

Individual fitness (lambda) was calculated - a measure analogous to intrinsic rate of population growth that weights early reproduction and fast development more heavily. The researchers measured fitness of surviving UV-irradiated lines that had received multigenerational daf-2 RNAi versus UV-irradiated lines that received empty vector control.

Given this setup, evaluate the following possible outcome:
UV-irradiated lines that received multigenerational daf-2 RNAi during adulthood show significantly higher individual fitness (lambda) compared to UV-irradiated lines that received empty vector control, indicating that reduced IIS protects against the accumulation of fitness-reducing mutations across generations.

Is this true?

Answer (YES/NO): YES